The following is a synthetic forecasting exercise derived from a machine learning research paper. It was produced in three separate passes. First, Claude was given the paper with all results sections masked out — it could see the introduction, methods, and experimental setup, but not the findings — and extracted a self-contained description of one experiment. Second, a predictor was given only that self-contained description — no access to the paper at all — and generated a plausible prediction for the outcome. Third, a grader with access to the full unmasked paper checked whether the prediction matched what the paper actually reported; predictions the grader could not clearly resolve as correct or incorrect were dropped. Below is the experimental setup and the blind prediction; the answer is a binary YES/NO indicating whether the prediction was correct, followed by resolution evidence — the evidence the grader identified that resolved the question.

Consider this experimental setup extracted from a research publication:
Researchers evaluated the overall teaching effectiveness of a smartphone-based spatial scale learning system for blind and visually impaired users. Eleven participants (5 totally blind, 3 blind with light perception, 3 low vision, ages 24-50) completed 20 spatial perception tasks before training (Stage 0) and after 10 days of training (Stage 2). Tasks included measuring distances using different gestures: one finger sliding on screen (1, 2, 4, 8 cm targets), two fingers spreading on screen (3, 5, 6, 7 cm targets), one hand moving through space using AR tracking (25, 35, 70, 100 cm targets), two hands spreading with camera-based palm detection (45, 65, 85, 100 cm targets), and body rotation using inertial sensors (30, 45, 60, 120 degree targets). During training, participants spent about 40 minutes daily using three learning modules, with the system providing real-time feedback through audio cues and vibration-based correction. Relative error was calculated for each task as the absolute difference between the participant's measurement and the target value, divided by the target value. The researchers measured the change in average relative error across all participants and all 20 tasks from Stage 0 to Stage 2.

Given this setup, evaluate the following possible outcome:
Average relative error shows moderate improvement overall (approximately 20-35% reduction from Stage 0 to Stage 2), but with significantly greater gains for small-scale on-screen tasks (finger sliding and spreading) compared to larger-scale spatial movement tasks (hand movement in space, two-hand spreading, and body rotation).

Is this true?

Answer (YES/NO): NO